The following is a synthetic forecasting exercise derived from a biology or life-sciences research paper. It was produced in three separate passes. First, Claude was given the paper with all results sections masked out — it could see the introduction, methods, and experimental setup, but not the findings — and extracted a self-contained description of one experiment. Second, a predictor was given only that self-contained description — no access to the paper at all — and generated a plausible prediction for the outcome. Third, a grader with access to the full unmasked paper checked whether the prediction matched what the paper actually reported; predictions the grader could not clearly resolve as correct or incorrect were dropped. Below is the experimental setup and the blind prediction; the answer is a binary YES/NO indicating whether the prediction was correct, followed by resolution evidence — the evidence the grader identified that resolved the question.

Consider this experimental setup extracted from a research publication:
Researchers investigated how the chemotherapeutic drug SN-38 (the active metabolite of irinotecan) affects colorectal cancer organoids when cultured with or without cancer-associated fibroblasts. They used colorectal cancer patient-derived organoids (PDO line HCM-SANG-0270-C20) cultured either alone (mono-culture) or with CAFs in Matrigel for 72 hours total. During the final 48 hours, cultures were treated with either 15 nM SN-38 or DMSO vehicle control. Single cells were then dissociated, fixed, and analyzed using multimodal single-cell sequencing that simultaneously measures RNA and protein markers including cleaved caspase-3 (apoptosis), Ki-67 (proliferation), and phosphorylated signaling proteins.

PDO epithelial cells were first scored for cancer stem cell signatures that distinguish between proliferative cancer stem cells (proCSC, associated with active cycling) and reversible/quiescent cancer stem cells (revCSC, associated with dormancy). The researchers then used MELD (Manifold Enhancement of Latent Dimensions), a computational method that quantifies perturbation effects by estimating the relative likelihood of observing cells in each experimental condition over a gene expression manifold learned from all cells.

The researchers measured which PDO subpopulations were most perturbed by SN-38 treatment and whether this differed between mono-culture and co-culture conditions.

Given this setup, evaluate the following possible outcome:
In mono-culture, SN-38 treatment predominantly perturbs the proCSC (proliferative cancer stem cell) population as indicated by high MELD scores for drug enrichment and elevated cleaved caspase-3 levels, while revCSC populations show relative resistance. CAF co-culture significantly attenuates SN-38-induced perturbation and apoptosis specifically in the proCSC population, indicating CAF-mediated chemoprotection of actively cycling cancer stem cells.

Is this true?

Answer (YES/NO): NO